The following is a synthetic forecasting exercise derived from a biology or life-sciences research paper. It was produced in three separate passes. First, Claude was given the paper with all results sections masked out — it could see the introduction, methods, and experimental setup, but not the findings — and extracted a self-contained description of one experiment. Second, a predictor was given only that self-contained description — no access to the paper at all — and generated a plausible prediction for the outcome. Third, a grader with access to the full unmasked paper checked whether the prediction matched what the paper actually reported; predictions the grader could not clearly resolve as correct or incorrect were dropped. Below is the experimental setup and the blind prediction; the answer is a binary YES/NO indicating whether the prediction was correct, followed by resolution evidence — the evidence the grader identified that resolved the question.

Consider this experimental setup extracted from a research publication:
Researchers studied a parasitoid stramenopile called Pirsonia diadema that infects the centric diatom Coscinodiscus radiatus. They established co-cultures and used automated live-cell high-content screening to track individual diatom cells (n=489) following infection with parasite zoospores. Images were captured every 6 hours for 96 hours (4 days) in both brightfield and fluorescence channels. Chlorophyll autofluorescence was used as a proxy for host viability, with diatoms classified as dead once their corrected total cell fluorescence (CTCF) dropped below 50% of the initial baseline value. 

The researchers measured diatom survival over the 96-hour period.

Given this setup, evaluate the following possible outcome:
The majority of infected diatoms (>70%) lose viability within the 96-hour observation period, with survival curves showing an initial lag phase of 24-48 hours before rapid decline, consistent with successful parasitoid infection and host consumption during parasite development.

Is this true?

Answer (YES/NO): NO